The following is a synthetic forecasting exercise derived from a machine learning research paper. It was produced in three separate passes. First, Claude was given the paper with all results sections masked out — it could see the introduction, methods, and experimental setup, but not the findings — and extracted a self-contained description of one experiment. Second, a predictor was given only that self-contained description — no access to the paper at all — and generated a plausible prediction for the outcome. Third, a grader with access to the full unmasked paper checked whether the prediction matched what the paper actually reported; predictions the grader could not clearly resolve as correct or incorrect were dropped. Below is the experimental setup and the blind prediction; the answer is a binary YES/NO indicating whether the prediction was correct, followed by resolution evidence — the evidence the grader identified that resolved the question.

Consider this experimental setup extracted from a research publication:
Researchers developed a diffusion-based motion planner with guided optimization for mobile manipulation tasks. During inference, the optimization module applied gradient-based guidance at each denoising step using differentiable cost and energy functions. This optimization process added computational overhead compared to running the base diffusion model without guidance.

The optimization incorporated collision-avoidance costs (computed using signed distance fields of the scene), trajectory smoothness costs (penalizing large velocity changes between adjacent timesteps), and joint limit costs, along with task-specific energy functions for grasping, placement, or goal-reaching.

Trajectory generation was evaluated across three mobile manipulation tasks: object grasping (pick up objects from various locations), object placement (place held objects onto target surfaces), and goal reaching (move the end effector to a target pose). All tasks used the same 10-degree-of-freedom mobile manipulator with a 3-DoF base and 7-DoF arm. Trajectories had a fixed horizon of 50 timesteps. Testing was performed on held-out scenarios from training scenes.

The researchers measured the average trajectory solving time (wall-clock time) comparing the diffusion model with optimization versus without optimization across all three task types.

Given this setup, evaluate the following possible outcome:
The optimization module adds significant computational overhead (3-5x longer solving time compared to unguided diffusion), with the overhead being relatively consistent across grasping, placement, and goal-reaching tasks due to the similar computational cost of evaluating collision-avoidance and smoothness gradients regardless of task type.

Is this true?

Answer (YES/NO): NO